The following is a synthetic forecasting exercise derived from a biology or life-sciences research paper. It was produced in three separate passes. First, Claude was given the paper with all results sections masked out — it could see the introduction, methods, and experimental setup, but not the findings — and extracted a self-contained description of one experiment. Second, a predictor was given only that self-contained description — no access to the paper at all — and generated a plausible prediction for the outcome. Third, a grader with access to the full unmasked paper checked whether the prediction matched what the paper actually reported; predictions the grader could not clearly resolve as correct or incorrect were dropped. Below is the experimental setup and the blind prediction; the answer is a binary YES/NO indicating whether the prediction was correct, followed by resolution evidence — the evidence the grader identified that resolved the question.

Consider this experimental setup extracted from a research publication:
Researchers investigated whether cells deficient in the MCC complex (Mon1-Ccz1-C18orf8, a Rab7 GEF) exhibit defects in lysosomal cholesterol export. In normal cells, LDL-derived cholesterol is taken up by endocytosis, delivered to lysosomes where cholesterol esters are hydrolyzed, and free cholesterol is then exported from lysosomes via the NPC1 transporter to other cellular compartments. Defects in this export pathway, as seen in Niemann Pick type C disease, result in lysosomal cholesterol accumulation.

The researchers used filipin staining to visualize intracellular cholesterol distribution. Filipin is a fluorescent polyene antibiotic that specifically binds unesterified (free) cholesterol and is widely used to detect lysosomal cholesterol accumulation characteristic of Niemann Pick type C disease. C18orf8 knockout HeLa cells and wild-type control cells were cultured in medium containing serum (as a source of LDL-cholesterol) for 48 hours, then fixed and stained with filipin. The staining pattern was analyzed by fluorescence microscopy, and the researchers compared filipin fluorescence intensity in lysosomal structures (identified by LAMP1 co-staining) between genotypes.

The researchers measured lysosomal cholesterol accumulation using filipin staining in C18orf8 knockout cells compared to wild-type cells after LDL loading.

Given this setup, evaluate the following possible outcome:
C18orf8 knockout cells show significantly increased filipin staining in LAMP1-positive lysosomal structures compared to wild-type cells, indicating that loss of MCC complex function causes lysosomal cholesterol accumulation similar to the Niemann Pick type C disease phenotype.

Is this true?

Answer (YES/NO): YES